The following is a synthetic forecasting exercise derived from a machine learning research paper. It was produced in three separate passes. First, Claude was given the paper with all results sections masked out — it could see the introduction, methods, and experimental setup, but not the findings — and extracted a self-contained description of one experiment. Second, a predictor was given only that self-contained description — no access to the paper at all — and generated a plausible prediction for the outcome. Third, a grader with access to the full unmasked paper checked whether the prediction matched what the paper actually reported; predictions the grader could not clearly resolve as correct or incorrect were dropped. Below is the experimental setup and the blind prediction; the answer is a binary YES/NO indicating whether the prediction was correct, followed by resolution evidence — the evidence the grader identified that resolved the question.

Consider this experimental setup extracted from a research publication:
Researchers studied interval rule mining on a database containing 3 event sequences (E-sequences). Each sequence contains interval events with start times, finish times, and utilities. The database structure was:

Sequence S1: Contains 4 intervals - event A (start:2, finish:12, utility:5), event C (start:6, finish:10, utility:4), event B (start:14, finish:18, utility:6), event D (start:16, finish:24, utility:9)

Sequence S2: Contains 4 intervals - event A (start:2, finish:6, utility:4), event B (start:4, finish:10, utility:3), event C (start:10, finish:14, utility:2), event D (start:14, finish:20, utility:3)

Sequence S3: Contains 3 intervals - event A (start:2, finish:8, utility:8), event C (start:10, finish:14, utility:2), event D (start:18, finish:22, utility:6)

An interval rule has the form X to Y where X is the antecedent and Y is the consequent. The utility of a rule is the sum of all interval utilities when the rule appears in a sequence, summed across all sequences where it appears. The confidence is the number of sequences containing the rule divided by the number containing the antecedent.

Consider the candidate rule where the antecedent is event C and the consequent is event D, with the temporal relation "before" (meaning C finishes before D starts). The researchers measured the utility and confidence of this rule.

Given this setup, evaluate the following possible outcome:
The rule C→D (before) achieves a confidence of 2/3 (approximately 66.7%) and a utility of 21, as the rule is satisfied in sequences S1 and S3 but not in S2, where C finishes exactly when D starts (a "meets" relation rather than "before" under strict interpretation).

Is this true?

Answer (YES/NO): NO